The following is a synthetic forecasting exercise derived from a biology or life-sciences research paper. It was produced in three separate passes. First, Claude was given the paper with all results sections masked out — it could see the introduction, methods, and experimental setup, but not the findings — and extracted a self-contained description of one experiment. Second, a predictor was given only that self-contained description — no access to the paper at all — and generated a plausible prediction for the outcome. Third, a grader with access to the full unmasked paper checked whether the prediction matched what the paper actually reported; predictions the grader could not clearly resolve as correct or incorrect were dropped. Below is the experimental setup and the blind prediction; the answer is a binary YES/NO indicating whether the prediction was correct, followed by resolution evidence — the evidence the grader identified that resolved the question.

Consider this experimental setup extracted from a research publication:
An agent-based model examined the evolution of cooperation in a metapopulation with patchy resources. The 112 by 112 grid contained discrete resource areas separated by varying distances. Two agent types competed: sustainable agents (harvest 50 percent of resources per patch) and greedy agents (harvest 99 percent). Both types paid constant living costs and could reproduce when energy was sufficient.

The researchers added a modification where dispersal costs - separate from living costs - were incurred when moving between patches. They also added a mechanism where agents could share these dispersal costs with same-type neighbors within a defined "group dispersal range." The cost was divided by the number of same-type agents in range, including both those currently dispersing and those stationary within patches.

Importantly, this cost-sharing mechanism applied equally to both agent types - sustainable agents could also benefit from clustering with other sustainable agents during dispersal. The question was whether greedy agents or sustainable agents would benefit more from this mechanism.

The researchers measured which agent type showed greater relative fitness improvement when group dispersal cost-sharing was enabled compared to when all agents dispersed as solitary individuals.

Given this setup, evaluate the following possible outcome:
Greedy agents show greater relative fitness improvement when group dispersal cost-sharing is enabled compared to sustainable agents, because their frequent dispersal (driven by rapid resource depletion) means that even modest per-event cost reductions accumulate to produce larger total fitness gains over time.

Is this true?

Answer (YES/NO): YES